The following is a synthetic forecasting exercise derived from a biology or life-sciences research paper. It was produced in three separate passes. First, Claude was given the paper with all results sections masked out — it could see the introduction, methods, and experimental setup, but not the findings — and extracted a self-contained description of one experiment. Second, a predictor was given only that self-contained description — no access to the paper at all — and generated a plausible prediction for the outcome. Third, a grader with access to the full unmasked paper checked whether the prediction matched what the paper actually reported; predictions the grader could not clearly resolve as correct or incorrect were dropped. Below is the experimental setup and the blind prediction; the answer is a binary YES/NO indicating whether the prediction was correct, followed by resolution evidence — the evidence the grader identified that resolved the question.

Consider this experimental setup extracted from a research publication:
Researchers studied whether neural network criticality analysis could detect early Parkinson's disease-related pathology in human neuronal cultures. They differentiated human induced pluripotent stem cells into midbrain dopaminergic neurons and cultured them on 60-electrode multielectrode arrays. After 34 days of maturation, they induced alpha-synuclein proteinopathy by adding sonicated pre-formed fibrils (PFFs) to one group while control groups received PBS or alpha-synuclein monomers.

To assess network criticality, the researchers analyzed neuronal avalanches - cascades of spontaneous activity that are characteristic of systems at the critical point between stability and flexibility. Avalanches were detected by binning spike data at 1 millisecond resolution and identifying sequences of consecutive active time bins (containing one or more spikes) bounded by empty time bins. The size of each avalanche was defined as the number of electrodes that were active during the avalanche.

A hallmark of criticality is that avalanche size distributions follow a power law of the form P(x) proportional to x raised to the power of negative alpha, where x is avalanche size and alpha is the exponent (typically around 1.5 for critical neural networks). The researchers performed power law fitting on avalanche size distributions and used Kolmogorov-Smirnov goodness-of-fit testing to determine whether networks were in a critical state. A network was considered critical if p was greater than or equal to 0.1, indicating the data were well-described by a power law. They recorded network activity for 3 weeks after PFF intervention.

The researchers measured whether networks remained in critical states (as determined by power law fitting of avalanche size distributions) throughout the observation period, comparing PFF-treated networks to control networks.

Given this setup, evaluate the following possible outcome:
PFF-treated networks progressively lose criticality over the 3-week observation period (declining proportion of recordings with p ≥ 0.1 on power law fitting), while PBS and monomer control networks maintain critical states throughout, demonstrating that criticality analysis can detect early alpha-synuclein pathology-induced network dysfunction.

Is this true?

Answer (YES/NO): NO